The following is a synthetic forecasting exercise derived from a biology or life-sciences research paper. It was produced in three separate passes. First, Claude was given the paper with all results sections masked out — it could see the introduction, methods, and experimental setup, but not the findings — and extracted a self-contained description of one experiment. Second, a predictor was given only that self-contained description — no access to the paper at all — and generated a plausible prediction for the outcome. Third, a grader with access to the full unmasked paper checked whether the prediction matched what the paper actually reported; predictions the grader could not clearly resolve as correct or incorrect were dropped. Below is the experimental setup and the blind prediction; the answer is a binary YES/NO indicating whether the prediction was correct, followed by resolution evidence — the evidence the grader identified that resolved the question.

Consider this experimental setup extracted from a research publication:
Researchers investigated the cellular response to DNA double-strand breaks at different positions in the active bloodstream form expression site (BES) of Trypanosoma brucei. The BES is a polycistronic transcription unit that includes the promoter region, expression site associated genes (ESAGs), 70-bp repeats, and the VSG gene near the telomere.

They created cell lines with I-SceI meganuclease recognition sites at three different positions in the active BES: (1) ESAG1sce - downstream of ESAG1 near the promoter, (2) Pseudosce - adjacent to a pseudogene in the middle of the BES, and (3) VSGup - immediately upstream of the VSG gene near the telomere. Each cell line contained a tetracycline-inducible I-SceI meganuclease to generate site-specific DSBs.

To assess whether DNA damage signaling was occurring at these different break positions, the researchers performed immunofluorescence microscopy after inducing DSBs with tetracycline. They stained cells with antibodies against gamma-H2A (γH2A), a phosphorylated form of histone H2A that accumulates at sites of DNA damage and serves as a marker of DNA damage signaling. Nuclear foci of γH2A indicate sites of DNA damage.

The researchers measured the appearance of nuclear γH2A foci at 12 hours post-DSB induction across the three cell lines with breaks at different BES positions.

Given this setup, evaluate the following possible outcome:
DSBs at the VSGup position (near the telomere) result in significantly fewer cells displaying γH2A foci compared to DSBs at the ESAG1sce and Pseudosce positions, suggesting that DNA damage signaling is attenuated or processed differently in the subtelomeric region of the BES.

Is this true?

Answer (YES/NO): NO